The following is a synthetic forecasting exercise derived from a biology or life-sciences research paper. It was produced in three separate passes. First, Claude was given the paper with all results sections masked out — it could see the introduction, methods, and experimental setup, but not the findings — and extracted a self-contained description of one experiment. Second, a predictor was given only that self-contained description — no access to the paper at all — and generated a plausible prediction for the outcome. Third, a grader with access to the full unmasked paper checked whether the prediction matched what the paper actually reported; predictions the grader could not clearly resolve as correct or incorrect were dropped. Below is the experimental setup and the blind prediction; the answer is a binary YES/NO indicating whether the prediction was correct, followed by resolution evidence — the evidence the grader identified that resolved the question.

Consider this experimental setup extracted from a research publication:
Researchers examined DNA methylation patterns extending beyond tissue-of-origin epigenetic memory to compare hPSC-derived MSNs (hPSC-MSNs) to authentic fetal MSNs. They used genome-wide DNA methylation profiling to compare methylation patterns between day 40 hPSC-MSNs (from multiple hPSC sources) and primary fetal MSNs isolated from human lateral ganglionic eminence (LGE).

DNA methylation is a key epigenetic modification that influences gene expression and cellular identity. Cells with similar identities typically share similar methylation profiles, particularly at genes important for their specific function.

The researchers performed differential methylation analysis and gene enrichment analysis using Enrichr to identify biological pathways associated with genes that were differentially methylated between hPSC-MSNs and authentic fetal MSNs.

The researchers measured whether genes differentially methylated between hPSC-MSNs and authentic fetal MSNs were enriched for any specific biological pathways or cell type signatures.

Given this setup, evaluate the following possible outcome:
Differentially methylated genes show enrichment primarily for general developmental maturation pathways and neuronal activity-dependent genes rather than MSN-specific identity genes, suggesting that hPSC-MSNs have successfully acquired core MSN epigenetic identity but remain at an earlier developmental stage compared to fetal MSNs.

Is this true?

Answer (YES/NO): NO